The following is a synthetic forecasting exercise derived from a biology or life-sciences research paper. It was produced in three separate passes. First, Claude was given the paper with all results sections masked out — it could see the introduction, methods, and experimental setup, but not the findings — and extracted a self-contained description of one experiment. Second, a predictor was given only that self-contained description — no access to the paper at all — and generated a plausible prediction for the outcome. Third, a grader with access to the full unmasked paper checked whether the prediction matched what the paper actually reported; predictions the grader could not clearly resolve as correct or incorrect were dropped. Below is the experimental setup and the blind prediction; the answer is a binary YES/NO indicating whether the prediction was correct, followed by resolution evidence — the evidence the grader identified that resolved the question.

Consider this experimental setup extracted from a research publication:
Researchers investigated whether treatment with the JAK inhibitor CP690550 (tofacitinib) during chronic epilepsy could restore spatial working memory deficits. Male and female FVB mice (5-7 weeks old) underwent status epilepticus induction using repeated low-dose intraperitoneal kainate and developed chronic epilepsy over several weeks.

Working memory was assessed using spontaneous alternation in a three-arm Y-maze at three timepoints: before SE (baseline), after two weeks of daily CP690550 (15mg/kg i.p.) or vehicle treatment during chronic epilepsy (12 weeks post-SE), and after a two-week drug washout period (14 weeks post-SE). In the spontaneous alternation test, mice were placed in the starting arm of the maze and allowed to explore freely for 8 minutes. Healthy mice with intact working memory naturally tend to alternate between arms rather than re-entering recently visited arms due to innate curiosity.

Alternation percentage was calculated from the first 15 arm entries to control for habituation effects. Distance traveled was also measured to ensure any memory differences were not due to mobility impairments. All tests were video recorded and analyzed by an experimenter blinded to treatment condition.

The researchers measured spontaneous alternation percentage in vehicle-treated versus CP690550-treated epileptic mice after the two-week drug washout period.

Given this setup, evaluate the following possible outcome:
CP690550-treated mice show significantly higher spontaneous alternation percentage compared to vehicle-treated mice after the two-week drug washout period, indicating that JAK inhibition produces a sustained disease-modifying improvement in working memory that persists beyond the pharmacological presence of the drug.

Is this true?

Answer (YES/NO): YES